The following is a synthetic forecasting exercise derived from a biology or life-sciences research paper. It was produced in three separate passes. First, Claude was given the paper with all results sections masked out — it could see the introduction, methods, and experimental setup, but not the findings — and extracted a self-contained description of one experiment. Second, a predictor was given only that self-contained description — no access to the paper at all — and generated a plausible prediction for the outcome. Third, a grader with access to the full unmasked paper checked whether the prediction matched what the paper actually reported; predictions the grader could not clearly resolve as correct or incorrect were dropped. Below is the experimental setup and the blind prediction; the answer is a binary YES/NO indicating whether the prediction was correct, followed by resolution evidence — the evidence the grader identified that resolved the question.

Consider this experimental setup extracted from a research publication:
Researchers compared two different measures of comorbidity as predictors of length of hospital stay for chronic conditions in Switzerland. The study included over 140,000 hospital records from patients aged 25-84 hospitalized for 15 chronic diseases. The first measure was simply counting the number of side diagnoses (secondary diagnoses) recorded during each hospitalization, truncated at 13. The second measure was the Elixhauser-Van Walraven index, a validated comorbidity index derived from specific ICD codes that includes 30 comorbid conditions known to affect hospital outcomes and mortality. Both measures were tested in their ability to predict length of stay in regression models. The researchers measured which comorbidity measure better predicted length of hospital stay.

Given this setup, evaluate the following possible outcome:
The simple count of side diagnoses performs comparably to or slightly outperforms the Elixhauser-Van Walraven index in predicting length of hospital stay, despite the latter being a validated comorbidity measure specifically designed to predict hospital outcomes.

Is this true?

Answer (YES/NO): YES